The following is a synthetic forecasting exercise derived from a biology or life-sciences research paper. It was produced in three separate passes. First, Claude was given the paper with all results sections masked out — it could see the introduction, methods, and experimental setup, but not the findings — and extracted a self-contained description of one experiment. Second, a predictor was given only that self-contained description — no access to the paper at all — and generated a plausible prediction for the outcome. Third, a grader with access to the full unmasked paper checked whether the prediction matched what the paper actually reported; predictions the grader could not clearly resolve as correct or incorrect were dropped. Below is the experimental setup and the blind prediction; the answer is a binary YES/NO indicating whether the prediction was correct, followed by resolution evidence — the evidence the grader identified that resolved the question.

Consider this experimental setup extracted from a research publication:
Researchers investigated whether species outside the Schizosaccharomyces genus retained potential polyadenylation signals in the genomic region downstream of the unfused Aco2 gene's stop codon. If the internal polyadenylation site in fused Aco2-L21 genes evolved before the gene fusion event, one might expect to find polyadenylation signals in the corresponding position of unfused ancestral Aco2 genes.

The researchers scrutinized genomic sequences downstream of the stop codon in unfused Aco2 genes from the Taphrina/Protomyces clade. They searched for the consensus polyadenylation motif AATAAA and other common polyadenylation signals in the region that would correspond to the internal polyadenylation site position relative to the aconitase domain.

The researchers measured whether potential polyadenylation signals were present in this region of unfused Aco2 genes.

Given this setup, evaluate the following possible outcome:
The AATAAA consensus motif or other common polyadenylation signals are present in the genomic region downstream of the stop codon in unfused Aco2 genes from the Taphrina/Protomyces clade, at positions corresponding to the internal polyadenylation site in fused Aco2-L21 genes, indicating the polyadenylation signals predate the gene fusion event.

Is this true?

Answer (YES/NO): NO